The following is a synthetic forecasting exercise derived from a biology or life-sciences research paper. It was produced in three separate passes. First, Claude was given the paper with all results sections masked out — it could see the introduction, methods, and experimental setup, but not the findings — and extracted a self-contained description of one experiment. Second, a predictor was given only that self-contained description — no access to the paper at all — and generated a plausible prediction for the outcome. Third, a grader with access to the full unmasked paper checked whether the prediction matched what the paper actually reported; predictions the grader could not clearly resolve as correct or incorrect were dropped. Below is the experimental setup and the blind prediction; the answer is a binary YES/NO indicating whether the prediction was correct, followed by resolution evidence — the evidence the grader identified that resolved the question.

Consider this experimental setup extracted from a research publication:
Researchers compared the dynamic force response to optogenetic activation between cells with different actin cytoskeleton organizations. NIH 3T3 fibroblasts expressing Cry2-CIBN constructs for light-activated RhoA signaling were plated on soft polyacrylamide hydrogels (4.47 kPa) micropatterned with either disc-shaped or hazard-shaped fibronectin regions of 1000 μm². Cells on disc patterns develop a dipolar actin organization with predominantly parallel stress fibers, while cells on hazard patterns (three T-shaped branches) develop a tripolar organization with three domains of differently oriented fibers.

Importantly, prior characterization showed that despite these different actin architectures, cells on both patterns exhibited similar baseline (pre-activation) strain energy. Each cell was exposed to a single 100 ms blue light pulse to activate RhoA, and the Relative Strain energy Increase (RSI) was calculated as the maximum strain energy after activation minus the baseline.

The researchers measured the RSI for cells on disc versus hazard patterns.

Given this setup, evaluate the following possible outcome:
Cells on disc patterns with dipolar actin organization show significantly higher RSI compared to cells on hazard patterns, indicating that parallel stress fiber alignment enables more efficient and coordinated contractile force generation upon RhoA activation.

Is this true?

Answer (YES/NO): YES